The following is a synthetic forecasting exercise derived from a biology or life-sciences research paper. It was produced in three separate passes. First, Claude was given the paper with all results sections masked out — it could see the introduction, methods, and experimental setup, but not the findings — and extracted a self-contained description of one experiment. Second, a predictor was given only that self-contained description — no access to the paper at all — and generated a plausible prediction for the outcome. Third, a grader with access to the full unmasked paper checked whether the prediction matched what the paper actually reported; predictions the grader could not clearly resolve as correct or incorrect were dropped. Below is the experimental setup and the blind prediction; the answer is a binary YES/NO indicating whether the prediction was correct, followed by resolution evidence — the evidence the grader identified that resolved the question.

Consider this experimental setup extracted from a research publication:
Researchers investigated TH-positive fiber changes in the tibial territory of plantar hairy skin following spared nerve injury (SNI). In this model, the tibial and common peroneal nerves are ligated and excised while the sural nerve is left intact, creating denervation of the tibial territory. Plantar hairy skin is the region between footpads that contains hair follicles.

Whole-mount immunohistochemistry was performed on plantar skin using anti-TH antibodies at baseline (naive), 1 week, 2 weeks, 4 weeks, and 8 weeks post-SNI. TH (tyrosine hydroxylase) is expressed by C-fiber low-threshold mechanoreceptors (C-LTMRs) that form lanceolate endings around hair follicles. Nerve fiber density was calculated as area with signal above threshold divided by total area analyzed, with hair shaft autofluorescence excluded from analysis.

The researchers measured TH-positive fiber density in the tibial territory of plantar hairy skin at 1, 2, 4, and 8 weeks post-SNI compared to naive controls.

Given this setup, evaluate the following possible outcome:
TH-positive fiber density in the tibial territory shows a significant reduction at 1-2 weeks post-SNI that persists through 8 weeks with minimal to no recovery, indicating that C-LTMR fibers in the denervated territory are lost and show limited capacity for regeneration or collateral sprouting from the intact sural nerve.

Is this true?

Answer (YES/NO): NO